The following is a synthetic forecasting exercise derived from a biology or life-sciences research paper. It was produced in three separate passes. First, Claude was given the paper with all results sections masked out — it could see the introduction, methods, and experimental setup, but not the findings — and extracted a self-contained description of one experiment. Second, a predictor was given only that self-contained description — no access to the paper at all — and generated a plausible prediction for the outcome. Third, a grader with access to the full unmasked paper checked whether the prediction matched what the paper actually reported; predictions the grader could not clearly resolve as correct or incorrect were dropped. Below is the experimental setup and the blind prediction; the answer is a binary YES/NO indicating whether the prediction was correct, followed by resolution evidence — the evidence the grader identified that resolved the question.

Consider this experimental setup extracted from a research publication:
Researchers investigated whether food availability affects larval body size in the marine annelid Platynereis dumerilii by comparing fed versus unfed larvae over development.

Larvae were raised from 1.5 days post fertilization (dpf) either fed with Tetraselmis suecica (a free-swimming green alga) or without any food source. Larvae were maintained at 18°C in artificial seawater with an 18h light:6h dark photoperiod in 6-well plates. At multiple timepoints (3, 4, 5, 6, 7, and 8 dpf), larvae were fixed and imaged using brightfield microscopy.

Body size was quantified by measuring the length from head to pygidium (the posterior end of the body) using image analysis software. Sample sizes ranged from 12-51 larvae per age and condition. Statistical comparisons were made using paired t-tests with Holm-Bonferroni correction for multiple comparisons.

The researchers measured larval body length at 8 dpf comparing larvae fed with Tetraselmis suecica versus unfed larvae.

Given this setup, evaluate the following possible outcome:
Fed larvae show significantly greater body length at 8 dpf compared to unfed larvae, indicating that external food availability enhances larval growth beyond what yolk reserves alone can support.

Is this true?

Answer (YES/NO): YES